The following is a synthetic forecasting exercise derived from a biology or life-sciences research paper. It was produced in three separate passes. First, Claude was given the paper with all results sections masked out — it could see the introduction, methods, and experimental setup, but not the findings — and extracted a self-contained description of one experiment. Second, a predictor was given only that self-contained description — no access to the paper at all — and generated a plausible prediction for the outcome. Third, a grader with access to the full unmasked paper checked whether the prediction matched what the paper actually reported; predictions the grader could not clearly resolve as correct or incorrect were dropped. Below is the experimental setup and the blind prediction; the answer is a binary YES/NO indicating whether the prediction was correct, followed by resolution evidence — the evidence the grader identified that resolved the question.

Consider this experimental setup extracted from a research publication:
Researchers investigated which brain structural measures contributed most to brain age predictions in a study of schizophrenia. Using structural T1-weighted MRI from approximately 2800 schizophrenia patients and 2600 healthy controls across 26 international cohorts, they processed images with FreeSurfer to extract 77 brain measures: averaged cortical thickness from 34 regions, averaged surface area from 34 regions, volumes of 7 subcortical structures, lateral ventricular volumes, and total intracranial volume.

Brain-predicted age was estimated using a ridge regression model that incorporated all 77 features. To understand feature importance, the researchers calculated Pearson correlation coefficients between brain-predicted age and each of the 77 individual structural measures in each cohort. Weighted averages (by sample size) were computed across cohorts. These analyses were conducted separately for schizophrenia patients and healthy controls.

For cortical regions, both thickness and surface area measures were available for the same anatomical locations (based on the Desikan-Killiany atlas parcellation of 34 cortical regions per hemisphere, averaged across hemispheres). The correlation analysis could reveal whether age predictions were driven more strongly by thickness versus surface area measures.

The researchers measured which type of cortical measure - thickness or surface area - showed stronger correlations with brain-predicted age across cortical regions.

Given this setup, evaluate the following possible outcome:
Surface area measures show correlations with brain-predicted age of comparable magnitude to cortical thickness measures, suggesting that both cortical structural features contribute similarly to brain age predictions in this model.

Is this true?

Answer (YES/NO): NO